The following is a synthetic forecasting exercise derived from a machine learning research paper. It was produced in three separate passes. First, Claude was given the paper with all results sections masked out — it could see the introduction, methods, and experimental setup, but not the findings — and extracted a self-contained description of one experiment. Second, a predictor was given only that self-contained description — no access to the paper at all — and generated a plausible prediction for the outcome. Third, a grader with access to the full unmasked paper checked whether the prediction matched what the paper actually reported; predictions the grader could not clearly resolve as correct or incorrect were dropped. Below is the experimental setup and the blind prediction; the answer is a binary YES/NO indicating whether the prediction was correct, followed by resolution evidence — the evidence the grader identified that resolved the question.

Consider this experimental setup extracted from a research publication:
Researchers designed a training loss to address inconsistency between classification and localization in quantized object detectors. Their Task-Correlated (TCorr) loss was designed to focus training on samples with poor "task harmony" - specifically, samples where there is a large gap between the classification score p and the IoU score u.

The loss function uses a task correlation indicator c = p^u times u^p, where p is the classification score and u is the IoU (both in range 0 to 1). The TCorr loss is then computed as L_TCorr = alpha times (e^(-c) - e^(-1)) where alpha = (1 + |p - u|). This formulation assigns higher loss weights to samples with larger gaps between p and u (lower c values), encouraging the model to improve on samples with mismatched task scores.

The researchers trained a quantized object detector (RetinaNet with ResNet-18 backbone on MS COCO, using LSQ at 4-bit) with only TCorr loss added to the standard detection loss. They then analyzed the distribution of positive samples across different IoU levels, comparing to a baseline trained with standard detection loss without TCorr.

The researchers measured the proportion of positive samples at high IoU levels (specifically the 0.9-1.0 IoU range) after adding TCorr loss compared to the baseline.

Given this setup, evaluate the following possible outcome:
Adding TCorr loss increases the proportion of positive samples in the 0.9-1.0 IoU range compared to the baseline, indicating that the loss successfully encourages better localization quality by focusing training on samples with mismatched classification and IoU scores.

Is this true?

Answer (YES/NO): NO